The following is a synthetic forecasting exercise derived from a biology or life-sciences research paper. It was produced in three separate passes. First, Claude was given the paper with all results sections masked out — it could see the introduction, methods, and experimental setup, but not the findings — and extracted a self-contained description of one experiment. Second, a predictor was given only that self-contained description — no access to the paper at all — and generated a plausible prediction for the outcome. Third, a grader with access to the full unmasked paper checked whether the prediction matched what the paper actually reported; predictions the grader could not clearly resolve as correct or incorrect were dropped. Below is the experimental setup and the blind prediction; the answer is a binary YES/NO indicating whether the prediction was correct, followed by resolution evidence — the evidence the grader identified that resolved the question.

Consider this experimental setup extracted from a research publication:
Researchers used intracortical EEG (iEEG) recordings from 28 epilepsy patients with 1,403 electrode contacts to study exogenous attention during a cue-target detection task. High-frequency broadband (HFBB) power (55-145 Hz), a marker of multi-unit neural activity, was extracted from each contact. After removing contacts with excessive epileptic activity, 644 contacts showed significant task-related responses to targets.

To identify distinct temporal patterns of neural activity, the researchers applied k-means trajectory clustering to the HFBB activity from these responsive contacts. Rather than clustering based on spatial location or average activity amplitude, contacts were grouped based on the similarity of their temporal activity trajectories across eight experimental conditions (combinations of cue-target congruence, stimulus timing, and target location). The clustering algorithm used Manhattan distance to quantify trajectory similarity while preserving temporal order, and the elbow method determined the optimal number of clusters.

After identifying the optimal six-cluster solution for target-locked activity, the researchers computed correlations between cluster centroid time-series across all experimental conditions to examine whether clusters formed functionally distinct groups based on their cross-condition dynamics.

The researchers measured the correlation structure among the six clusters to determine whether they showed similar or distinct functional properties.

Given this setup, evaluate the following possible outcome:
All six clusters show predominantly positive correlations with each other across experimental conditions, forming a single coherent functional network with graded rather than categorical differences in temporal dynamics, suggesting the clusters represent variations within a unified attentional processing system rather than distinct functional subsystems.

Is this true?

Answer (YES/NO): NO